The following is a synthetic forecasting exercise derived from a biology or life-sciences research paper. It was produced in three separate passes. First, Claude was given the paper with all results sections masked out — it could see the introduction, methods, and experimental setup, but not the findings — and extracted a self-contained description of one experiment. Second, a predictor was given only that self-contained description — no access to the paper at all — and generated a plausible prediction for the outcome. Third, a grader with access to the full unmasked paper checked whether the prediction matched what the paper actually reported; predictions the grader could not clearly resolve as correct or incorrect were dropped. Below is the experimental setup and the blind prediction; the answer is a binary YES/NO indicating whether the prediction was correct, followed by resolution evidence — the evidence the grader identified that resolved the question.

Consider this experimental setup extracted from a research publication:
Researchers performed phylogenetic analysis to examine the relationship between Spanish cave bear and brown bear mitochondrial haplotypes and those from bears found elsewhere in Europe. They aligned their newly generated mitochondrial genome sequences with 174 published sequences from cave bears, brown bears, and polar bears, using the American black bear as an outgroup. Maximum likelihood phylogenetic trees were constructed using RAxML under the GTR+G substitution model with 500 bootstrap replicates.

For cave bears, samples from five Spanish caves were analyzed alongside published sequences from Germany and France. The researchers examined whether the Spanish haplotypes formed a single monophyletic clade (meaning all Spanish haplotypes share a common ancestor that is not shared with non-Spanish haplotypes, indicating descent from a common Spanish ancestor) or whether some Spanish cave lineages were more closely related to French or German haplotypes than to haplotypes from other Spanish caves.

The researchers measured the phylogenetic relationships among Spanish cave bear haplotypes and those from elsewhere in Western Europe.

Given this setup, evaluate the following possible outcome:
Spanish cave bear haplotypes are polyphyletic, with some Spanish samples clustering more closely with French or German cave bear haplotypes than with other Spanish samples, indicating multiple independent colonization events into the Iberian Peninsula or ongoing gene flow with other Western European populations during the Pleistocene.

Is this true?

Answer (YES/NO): YES